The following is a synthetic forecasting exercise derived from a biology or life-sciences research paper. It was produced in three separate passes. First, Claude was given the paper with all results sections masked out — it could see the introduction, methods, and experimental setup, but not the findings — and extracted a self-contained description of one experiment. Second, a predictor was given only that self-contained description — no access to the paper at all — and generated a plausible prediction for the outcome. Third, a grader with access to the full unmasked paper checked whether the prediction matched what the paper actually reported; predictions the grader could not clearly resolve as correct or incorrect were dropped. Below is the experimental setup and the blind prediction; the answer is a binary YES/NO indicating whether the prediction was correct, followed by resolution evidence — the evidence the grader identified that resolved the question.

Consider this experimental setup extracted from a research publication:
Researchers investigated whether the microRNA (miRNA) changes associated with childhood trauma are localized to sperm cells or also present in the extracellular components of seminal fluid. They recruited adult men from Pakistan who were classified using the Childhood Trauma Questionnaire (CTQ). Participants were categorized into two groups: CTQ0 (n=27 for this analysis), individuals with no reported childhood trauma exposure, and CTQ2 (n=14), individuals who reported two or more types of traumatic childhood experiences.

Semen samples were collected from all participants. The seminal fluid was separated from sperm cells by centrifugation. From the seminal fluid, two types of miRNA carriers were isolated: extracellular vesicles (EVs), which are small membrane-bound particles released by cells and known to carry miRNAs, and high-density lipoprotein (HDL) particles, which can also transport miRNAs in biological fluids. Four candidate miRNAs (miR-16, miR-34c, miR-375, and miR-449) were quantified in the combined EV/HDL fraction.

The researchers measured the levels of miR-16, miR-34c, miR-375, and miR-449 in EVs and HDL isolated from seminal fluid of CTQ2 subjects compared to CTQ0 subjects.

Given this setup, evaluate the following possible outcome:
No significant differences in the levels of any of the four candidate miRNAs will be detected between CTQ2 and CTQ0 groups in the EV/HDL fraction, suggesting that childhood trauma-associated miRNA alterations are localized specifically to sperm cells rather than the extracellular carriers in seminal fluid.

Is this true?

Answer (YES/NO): YES